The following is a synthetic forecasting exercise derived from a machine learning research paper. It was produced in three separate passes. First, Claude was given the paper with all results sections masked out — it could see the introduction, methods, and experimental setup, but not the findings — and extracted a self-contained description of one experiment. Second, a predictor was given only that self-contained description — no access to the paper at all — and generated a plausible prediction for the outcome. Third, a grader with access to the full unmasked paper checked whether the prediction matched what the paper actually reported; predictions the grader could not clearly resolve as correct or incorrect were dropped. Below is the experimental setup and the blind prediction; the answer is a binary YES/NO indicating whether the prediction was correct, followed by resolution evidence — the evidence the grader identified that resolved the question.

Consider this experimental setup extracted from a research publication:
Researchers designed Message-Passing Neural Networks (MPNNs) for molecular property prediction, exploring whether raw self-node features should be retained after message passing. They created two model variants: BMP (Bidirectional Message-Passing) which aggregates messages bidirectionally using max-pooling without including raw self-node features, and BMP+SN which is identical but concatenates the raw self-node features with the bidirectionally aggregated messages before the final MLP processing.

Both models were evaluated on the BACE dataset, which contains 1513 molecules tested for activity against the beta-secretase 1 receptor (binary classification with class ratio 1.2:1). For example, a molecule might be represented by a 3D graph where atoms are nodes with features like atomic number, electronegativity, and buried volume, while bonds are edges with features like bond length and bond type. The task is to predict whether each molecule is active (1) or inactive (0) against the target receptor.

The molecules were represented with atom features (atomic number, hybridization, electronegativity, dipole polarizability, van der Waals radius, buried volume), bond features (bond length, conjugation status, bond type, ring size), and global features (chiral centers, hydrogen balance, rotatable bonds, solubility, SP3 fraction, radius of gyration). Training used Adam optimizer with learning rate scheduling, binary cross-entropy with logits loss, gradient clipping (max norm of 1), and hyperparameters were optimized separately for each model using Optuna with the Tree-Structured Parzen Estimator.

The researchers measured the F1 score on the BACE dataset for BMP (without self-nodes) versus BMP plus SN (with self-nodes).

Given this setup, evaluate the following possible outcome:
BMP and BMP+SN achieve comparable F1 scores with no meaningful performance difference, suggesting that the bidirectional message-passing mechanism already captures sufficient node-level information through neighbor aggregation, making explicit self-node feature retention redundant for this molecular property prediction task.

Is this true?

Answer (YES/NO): YES